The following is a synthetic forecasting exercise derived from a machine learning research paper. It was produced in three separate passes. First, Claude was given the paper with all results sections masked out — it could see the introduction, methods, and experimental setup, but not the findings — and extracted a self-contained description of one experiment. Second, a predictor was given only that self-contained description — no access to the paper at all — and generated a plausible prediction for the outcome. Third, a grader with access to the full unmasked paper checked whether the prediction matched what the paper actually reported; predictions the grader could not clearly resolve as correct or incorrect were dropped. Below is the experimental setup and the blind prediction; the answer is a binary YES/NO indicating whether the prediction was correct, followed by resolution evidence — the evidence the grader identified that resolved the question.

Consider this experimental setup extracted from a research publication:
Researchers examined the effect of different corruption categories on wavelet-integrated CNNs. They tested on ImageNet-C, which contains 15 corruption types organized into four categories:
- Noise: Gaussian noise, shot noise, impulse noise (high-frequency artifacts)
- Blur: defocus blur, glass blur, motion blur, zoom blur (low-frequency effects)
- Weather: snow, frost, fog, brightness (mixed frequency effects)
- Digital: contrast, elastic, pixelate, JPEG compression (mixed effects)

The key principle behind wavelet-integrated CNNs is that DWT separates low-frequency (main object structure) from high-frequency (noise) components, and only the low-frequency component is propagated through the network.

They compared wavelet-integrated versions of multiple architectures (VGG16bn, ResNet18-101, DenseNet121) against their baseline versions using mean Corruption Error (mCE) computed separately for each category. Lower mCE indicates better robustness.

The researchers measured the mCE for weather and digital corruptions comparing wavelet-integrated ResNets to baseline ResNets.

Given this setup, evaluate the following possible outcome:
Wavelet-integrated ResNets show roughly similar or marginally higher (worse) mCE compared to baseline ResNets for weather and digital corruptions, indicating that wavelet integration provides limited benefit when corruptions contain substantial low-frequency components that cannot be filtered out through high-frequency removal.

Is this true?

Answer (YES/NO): NO